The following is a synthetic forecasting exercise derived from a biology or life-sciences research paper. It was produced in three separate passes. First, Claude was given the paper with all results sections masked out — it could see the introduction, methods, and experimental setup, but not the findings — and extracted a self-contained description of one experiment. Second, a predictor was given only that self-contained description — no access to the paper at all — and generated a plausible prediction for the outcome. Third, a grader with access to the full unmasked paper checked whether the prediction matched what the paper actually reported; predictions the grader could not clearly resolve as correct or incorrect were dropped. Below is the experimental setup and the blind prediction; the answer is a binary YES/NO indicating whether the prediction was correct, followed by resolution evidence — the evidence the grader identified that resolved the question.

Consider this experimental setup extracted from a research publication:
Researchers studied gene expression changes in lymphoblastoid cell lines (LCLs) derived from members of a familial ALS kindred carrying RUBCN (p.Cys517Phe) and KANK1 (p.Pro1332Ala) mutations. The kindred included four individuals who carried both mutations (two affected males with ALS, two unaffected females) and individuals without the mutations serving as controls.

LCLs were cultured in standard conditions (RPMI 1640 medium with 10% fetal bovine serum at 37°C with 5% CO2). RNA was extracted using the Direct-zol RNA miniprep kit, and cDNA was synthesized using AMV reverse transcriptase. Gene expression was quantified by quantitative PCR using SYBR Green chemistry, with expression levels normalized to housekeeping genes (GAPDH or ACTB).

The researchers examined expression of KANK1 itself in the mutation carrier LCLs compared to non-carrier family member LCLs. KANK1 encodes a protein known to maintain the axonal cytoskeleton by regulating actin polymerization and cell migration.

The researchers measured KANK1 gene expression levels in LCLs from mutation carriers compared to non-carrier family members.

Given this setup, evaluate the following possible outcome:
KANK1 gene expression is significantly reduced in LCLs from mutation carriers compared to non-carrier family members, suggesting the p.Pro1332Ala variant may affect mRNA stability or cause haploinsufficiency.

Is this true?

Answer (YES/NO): NO